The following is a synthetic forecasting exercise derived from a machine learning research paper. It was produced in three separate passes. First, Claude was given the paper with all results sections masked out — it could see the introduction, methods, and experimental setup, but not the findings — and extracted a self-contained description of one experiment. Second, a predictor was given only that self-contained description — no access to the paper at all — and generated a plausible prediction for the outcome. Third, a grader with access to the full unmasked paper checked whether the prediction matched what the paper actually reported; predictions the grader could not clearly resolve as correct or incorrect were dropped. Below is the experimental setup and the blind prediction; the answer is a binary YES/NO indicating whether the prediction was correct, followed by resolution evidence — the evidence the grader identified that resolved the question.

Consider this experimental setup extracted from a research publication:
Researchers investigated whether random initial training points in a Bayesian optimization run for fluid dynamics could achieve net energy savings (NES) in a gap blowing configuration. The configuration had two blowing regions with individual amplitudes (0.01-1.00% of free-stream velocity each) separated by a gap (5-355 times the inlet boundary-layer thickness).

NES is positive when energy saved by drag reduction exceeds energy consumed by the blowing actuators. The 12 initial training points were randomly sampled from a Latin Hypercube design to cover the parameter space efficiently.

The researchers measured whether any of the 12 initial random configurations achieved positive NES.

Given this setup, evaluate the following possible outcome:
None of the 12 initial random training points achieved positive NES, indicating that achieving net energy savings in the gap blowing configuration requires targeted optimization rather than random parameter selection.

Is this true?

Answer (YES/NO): YES